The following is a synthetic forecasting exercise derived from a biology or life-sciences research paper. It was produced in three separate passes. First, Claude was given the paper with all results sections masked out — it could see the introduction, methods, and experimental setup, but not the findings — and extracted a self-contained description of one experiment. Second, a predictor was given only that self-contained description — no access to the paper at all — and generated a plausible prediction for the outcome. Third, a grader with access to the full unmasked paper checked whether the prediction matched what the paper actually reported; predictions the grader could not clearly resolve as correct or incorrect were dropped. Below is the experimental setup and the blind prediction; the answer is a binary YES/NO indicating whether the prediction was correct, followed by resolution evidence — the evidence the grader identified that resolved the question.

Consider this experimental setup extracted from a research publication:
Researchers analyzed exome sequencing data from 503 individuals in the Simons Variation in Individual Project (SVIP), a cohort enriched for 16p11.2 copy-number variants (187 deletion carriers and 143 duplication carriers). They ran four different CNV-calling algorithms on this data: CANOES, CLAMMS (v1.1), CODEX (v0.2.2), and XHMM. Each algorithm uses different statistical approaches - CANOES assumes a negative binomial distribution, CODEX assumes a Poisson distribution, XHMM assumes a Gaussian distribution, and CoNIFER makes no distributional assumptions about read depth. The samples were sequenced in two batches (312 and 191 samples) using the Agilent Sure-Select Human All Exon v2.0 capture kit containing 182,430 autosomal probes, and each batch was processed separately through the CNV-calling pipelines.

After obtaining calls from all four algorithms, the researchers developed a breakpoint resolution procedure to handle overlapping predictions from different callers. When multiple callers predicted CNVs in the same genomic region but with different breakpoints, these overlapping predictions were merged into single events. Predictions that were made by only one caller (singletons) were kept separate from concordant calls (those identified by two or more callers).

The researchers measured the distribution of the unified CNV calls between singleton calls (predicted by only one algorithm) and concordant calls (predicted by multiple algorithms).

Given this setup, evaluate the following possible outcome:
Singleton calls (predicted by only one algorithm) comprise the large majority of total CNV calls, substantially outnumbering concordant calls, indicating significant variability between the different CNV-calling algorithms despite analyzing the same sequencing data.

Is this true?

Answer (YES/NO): YES